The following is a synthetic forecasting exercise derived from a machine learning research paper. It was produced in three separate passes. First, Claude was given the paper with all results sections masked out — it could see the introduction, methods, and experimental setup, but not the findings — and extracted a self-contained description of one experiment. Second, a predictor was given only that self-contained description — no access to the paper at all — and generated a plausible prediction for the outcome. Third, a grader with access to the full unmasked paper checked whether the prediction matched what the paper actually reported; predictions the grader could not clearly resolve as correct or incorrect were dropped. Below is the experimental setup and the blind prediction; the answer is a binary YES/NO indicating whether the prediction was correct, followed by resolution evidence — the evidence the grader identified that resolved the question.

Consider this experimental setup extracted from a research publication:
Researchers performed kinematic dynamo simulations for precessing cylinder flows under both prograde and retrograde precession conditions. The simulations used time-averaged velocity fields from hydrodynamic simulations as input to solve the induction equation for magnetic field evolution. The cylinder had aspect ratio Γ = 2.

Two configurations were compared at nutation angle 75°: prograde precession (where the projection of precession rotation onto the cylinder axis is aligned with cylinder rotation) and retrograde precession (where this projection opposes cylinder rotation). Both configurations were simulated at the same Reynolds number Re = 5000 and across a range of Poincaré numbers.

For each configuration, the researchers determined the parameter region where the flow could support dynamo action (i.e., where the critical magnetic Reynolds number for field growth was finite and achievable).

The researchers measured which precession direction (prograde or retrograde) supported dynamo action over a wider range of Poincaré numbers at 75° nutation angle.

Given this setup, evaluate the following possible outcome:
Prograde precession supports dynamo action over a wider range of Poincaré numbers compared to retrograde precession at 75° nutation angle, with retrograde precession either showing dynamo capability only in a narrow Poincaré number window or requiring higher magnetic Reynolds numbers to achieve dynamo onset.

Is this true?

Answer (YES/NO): NO